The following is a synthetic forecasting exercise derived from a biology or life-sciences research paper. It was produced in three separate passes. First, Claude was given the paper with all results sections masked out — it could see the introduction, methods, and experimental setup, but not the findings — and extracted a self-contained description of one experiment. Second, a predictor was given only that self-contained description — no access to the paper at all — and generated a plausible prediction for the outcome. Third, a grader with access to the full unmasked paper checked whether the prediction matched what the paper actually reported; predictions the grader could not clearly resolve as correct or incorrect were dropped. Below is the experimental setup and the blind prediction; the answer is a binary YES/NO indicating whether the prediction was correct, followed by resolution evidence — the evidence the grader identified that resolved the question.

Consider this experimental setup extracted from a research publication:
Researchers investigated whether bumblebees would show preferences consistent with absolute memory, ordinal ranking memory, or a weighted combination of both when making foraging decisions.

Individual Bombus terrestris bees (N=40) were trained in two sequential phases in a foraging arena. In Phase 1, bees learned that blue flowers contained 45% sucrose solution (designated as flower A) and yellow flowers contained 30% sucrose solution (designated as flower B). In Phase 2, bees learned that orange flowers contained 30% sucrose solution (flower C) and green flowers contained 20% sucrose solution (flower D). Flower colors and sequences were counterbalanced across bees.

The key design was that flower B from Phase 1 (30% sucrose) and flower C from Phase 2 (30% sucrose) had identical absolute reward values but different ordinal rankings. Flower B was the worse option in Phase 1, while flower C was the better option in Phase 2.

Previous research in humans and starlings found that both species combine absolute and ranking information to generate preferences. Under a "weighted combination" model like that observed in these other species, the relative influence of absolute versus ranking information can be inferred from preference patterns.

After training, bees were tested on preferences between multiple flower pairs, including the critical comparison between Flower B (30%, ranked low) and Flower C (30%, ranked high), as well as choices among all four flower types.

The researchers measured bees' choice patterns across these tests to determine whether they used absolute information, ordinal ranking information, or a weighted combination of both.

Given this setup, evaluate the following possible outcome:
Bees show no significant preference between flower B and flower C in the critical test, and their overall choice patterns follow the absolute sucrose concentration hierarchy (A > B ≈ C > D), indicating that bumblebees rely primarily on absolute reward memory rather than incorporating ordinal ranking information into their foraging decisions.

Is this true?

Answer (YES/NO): NO